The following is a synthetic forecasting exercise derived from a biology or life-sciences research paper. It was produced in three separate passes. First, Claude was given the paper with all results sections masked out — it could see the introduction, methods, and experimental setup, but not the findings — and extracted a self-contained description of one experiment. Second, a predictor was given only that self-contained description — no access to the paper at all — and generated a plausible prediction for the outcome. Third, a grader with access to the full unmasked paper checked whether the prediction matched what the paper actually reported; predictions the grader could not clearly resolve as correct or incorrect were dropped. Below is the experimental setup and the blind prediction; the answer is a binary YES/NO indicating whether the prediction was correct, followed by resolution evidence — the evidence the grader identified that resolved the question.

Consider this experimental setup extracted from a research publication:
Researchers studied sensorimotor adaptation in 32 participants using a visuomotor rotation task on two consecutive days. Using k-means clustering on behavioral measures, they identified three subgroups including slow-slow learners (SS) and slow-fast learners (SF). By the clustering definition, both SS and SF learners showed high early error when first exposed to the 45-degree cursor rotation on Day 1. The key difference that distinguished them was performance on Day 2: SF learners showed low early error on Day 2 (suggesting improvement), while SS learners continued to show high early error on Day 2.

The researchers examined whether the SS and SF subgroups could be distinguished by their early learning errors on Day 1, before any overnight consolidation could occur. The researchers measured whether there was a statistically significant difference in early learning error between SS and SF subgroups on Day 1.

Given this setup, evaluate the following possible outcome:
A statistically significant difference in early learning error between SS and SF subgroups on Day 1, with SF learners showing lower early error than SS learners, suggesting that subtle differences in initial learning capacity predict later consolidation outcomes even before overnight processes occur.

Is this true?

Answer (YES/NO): NO